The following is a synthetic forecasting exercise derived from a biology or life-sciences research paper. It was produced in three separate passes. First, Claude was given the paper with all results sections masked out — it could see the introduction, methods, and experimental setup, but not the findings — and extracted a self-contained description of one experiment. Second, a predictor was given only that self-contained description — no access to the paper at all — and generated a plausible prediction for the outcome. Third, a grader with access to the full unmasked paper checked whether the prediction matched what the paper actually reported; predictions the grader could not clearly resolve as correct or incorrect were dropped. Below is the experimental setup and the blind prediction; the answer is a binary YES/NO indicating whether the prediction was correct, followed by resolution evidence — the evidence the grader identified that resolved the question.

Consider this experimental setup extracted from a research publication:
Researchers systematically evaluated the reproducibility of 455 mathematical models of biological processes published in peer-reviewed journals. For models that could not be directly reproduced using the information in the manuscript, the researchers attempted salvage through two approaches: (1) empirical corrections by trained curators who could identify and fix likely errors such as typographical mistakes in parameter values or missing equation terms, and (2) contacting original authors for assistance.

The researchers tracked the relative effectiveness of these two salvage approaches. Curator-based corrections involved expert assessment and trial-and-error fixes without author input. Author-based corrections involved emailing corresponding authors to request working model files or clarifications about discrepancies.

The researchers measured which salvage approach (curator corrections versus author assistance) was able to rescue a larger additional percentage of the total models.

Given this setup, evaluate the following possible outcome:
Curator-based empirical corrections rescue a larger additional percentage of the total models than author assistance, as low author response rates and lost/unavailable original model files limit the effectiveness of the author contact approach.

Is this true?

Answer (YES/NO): YES